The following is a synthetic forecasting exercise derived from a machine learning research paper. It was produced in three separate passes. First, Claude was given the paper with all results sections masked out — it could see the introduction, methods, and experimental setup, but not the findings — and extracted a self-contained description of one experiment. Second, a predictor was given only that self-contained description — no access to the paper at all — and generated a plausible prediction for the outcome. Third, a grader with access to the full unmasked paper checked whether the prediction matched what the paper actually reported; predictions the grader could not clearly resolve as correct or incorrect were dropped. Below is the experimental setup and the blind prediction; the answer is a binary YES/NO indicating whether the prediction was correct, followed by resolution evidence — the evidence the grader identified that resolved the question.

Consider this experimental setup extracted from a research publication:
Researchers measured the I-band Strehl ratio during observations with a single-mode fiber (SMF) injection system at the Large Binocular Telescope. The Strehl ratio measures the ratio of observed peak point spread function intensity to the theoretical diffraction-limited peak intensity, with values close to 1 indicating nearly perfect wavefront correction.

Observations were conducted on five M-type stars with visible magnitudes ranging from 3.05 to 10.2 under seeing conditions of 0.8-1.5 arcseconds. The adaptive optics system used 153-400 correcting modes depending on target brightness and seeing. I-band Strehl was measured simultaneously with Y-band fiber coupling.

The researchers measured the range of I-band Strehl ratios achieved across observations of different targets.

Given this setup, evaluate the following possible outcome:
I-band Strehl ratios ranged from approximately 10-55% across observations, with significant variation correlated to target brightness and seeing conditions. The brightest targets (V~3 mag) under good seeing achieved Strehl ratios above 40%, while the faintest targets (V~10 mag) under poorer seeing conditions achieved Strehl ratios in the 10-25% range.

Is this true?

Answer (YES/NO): NO